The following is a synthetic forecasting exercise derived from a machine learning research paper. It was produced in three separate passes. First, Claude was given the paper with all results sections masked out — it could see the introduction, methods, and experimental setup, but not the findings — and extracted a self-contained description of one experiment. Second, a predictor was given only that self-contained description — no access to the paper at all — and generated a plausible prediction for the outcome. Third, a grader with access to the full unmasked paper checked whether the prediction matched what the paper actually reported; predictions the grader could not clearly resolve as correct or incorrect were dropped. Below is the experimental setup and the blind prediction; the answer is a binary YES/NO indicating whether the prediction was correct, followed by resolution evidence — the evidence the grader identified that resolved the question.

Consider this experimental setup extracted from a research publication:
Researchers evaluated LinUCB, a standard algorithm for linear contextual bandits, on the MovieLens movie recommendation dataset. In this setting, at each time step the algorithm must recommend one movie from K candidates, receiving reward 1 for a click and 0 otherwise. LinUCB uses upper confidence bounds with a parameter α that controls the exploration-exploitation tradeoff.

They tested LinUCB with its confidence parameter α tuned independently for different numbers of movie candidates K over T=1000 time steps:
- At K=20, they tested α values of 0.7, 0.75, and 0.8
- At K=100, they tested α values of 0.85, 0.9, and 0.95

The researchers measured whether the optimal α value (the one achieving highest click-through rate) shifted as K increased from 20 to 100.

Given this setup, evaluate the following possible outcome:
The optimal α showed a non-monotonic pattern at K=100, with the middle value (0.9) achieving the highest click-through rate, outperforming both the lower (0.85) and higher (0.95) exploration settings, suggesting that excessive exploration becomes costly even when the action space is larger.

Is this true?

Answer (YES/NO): YES